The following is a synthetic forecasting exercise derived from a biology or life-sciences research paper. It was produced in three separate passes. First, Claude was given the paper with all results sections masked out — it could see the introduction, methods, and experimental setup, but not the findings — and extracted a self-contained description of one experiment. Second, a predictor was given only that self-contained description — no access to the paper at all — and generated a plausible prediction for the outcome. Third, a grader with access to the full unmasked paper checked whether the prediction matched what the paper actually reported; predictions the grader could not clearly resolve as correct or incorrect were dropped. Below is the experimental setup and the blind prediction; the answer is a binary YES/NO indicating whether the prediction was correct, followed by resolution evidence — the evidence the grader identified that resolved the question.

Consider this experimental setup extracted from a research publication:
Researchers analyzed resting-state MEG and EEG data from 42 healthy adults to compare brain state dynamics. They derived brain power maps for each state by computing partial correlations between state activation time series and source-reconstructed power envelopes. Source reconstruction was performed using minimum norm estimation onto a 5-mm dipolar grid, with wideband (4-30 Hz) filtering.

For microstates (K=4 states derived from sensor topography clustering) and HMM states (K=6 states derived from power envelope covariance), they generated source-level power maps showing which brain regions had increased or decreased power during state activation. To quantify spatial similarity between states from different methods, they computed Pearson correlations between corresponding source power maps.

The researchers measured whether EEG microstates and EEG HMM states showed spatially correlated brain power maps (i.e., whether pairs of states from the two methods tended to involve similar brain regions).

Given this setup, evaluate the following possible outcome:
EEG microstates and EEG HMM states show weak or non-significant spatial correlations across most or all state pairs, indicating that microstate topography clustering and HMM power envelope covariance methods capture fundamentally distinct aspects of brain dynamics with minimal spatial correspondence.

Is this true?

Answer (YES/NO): NO